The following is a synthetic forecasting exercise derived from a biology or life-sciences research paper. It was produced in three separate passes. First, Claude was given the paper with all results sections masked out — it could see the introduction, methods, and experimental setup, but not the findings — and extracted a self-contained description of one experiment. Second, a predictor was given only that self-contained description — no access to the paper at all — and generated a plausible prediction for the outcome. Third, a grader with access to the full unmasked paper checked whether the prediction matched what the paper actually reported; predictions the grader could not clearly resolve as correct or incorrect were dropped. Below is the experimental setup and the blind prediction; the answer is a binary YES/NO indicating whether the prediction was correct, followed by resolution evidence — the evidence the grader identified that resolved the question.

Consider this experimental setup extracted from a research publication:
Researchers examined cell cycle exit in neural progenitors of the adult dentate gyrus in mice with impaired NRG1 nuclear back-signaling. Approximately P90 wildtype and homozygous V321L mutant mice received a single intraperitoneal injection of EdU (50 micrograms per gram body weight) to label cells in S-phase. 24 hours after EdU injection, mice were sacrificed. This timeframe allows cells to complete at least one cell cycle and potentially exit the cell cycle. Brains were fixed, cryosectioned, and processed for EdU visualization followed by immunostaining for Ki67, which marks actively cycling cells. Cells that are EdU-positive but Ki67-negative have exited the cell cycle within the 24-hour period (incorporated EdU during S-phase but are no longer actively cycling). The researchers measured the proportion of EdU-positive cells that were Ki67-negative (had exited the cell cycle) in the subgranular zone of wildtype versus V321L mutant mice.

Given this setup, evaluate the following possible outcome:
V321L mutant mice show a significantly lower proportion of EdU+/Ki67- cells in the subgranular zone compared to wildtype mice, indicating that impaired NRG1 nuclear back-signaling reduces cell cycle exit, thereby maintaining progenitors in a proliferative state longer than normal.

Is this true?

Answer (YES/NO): NO